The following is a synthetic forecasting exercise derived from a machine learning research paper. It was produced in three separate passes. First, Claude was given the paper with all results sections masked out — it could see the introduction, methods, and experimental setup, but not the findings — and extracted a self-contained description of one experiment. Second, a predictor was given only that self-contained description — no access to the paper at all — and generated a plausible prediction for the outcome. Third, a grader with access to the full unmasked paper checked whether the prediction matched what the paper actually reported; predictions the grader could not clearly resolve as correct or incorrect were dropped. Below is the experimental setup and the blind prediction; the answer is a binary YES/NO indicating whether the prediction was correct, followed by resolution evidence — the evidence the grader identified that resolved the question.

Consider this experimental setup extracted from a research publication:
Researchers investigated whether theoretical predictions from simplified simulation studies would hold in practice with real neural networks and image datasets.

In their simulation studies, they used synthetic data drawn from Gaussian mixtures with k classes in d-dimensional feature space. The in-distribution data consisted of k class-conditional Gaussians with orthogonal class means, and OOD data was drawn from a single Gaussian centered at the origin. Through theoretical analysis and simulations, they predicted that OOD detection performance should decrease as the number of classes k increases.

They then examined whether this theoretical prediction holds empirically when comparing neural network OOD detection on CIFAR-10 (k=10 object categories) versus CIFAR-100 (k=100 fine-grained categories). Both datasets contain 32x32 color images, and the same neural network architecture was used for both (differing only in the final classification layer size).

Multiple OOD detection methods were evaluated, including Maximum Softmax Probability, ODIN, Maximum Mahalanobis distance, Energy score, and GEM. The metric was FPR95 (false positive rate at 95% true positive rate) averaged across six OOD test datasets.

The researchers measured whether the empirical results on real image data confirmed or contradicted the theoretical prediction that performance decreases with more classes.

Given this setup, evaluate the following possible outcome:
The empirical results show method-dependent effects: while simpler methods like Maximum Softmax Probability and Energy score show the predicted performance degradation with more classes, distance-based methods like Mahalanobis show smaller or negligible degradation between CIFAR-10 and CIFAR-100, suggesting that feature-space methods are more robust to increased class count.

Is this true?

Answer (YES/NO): NO